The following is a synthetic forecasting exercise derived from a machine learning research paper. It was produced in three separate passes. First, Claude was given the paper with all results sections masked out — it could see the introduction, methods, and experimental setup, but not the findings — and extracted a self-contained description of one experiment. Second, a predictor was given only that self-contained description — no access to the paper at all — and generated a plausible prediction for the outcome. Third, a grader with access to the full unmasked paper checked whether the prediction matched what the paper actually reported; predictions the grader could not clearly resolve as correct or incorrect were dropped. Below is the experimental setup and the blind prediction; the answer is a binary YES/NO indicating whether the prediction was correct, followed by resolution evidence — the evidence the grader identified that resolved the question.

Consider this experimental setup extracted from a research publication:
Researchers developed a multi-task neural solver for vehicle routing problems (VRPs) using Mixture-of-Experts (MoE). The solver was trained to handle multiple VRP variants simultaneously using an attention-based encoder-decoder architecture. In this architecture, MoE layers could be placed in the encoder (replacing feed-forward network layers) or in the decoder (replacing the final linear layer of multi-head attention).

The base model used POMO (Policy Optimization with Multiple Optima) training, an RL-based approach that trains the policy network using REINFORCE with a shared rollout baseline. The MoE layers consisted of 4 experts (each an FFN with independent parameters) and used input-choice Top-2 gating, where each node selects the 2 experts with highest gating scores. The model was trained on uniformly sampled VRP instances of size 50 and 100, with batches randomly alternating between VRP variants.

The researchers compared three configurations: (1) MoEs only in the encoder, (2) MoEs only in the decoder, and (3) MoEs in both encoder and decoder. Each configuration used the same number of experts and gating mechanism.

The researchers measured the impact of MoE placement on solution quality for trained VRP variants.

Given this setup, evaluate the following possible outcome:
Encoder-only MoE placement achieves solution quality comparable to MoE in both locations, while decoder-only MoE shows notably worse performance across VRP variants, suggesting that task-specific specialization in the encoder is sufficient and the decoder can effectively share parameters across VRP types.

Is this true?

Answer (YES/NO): NO